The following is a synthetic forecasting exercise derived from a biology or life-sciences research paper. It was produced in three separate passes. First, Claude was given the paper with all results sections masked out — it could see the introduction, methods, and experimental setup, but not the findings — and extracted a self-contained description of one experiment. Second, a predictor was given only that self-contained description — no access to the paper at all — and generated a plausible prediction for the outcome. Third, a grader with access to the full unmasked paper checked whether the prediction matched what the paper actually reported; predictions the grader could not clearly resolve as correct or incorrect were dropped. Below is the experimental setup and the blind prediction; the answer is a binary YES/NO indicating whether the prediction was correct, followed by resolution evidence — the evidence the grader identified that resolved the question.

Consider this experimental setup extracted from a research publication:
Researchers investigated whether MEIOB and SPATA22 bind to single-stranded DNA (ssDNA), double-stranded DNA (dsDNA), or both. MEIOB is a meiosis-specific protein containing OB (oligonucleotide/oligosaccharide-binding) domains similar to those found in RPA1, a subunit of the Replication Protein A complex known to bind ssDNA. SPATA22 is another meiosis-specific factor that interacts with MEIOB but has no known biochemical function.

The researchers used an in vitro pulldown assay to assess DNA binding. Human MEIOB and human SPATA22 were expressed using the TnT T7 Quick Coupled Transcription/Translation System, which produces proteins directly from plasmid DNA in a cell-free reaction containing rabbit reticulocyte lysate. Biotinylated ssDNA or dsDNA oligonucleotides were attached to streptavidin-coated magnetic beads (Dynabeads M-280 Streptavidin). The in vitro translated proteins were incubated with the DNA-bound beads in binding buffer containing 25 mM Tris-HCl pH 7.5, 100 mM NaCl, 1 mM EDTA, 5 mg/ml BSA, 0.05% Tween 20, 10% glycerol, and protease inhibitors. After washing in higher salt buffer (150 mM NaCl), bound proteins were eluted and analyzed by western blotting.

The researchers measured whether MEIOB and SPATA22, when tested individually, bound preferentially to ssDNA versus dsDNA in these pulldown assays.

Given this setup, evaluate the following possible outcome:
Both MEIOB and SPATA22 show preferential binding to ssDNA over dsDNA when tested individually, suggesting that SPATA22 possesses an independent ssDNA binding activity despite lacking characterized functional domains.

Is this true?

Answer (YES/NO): YES